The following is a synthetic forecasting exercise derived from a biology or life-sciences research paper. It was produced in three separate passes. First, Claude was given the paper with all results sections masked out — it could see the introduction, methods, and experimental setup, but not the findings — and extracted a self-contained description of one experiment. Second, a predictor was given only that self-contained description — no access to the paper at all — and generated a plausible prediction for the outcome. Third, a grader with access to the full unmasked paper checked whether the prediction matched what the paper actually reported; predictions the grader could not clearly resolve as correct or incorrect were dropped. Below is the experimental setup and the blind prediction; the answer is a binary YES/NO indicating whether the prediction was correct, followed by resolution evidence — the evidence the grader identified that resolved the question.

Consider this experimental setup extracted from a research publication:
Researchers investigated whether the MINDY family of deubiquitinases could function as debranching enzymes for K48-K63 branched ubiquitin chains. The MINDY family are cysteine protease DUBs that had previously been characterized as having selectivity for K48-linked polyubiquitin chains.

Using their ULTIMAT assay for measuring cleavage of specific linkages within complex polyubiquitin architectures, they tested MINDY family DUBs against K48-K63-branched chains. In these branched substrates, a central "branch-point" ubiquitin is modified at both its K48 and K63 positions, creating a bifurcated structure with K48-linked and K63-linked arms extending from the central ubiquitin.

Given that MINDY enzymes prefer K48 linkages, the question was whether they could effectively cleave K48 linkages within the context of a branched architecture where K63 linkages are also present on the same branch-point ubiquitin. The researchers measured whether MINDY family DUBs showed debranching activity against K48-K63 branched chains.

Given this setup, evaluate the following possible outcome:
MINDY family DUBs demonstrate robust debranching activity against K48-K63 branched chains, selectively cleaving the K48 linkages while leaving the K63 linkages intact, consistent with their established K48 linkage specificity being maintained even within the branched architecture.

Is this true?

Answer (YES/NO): NO